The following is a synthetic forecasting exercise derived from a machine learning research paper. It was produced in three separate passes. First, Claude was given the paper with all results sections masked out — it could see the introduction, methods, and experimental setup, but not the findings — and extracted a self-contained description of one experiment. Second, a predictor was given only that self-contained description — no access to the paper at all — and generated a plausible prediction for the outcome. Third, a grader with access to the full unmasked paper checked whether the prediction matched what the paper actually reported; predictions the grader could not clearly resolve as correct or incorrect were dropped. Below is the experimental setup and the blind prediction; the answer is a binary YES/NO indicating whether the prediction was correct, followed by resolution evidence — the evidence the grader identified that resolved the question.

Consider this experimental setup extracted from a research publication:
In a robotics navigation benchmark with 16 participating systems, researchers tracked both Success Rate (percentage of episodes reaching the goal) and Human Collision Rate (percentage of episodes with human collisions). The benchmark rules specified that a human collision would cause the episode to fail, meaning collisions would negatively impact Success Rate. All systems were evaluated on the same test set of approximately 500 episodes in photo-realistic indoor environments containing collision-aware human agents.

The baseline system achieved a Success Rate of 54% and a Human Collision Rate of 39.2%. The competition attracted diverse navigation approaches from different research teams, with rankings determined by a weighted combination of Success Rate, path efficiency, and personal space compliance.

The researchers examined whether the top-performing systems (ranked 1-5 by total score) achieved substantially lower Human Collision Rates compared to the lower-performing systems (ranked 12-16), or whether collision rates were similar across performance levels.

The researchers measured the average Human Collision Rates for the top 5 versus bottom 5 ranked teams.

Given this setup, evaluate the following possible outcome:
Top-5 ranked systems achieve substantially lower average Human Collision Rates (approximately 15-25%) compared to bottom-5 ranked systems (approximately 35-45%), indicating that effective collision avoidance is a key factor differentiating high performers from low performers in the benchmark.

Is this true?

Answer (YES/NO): NO